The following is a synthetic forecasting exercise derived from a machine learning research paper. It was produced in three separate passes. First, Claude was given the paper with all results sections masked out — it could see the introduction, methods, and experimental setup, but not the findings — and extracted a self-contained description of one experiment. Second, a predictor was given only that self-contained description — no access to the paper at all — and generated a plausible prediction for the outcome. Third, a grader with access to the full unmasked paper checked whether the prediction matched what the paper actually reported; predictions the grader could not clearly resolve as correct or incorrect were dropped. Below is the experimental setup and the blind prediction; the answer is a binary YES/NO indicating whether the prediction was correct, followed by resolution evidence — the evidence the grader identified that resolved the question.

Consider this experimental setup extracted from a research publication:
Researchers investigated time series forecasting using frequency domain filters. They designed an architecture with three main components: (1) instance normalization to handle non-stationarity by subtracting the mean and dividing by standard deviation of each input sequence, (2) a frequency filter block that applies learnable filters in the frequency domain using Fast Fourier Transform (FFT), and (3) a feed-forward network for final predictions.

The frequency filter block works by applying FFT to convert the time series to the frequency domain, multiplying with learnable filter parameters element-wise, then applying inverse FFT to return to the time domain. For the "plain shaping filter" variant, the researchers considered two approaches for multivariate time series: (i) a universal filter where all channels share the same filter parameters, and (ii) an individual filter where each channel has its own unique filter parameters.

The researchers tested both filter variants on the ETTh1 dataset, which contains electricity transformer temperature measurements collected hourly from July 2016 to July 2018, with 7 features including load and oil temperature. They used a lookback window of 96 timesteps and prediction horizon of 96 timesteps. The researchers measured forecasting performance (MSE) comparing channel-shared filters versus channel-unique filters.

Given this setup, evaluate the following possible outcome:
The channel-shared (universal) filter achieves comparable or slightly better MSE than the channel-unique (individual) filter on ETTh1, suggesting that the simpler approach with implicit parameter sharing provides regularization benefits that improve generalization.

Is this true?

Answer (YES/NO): YES